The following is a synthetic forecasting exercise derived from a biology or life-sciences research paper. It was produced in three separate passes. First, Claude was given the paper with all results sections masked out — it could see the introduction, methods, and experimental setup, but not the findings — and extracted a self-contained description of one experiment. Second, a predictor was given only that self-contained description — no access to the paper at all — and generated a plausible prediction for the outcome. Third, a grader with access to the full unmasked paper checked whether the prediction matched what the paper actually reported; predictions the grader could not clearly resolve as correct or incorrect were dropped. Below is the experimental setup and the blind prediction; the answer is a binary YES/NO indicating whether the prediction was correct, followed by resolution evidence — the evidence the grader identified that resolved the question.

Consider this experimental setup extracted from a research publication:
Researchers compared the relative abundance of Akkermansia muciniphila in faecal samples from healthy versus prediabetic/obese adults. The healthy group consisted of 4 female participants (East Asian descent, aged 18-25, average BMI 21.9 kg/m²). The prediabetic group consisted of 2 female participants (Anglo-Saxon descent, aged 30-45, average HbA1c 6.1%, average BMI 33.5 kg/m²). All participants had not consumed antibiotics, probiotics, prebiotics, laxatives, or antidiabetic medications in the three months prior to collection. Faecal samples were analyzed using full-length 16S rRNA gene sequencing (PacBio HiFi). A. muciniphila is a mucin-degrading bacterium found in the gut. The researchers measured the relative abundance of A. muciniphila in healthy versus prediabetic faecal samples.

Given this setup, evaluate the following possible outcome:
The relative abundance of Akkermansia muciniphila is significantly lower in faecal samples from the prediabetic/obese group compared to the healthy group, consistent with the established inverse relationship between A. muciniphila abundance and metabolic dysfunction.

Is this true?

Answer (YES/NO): NO